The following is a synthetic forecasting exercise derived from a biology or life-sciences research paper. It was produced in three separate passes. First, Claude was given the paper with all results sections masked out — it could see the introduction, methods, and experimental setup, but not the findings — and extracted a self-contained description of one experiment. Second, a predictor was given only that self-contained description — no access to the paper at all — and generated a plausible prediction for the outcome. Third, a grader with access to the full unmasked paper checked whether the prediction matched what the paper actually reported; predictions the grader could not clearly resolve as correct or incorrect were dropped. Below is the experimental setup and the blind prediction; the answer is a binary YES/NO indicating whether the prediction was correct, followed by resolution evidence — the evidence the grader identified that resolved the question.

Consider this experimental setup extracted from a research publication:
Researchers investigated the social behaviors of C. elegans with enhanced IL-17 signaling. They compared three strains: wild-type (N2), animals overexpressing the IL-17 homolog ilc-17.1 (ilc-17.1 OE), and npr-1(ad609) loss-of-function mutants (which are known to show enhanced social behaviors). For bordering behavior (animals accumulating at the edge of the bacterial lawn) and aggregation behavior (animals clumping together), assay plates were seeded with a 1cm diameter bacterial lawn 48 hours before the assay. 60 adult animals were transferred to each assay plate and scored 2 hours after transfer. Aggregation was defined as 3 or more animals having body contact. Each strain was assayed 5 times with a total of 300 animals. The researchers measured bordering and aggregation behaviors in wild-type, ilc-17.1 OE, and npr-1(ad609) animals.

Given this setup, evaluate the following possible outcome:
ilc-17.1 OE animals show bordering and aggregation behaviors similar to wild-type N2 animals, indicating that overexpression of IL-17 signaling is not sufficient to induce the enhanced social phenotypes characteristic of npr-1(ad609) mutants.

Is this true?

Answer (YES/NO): NO